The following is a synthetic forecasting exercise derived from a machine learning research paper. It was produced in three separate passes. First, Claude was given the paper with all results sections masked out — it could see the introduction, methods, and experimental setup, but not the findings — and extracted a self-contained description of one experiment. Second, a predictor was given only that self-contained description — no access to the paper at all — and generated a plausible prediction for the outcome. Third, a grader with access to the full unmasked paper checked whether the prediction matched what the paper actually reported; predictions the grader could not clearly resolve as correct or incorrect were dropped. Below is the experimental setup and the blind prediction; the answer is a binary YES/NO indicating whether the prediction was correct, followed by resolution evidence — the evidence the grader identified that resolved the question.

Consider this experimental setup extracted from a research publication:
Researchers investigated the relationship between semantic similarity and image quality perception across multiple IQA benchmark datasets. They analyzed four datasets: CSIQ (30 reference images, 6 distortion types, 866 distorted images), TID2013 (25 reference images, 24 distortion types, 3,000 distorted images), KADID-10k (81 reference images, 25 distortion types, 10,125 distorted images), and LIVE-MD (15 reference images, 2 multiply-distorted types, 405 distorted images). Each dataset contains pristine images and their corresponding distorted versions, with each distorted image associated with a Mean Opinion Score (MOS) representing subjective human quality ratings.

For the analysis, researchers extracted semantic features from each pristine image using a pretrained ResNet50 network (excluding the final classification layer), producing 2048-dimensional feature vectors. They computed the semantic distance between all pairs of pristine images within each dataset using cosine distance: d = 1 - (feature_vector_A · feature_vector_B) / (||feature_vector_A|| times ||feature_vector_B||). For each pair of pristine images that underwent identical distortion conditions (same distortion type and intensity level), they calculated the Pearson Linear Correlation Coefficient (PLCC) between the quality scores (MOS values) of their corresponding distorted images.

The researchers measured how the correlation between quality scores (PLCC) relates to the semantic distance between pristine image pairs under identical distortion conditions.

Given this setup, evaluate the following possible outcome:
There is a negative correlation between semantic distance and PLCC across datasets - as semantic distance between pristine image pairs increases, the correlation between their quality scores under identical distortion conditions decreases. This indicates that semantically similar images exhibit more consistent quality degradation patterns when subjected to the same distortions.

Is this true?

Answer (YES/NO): YES